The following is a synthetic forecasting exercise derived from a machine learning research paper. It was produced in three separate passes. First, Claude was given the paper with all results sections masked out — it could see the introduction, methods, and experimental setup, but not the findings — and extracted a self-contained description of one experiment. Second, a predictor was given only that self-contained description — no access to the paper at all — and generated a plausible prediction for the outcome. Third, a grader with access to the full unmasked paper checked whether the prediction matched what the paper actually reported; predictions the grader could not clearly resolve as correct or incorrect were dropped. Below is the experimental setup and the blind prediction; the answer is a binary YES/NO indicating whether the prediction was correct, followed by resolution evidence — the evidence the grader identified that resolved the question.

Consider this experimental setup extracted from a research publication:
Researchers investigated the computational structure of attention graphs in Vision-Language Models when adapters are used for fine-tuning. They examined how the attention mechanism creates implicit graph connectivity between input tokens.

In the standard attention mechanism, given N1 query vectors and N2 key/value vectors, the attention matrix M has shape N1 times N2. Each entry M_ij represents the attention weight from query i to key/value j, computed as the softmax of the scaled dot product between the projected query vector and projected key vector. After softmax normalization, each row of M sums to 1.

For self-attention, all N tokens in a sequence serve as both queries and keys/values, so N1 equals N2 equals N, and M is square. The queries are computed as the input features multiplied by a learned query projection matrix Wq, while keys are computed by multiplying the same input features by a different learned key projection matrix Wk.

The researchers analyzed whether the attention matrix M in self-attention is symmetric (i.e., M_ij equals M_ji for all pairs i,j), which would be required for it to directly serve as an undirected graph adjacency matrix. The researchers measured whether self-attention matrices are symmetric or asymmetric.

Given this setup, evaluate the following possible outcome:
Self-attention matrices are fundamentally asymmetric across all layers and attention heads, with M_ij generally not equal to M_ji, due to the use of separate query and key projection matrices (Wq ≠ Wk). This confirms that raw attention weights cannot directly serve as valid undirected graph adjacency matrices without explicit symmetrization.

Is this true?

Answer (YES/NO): YES